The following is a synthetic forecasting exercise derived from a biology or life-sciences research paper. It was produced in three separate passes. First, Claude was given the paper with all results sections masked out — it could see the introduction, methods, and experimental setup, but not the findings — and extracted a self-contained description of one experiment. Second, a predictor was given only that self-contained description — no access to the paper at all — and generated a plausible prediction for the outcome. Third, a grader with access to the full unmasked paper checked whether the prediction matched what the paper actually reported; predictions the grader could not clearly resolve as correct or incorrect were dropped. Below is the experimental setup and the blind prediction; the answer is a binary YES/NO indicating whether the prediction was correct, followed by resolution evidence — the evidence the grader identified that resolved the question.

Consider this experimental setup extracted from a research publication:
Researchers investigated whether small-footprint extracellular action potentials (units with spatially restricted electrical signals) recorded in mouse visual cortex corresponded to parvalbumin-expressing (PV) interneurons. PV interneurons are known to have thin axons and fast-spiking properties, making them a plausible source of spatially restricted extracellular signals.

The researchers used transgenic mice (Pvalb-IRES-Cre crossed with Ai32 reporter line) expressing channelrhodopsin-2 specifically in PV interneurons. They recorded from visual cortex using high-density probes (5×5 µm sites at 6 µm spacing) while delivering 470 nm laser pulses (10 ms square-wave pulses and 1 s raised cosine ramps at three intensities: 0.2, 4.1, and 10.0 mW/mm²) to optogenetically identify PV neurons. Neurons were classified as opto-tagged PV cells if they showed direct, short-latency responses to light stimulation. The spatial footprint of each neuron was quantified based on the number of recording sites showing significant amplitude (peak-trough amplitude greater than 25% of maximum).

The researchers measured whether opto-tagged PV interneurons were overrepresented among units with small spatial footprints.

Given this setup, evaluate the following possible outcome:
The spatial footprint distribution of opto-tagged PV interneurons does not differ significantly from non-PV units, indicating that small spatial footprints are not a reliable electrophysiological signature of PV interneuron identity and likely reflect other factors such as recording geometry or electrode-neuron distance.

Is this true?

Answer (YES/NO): NO